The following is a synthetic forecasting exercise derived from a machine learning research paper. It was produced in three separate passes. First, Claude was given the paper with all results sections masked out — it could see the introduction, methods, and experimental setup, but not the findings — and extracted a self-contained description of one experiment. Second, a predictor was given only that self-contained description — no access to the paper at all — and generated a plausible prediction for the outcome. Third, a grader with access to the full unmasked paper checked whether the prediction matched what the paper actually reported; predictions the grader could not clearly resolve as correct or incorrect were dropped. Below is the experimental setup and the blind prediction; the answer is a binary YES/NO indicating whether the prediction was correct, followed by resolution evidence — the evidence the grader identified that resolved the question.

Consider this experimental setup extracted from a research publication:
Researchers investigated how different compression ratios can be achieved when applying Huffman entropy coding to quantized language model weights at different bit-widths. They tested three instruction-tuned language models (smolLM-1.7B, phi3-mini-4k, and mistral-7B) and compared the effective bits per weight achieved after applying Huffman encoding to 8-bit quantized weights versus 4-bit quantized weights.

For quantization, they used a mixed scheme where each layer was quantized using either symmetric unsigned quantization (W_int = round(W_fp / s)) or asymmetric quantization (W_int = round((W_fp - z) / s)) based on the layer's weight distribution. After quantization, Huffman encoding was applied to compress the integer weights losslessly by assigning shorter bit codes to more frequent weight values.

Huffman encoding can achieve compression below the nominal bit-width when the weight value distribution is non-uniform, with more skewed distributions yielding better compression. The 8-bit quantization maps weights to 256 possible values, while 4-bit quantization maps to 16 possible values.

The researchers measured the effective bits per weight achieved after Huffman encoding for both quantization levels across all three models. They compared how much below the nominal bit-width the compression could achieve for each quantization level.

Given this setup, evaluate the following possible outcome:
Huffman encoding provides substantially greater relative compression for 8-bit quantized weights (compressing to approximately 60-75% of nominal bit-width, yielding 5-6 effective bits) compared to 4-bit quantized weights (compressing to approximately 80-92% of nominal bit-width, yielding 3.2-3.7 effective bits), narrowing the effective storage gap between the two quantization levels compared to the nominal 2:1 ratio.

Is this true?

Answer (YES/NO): NO